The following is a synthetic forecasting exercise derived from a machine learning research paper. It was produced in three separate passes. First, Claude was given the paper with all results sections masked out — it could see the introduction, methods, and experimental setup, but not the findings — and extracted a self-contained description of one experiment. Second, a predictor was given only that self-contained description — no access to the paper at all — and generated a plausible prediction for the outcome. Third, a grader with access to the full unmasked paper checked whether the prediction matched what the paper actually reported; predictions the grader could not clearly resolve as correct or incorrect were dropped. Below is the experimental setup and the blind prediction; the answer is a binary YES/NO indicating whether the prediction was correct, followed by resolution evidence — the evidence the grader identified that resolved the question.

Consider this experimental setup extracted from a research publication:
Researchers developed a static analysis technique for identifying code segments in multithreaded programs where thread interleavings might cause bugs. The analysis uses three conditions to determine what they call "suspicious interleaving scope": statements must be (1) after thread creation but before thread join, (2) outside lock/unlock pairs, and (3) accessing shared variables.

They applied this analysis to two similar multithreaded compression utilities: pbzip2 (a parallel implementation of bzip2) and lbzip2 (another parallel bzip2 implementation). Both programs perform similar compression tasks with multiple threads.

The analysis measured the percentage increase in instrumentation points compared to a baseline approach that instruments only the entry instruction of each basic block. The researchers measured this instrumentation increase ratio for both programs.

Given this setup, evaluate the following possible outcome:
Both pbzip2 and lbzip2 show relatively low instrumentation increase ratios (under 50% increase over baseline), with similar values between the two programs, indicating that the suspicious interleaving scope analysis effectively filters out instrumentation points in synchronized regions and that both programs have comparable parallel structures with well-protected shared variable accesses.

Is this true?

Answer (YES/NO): NO